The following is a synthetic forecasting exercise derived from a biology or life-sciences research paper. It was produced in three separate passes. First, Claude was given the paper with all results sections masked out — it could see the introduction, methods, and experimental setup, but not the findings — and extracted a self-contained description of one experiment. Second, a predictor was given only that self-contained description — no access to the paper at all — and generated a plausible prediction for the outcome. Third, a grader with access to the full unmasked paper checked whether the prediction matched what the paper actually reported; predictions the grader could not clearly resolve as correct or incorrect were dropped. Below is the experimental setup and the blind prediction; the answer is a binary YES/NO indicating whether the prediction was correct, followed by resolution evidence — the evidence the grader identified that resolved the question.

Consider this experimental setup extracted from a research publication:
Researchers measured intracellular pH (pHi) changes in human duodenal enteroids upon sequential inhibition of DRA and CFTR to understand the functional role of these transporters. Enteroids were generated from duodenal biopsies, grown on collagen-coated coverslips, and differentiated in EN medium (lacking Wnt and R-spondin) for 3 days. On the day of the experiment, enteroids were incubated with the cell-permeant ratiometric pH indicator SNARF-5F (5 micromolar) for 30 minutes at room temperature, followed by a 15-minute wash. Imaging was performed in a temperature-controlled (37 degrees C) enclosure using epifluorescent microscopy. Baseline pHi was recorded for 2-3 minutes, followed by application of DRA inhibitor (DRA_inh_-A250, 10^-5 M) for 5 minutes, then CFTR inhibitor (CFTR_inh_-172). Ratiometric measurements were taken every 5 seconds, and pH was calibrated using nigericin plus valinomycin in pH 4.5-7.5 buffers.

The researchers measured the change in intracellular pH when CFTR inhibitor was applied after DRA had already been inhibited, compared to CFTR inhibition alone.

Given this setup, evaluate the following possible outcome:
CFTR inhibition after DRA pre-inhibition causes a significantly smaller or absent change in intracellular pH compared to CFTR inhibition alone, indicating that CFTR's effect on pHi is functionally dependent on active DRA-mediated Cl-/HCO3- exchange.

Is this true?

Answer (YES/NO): NO